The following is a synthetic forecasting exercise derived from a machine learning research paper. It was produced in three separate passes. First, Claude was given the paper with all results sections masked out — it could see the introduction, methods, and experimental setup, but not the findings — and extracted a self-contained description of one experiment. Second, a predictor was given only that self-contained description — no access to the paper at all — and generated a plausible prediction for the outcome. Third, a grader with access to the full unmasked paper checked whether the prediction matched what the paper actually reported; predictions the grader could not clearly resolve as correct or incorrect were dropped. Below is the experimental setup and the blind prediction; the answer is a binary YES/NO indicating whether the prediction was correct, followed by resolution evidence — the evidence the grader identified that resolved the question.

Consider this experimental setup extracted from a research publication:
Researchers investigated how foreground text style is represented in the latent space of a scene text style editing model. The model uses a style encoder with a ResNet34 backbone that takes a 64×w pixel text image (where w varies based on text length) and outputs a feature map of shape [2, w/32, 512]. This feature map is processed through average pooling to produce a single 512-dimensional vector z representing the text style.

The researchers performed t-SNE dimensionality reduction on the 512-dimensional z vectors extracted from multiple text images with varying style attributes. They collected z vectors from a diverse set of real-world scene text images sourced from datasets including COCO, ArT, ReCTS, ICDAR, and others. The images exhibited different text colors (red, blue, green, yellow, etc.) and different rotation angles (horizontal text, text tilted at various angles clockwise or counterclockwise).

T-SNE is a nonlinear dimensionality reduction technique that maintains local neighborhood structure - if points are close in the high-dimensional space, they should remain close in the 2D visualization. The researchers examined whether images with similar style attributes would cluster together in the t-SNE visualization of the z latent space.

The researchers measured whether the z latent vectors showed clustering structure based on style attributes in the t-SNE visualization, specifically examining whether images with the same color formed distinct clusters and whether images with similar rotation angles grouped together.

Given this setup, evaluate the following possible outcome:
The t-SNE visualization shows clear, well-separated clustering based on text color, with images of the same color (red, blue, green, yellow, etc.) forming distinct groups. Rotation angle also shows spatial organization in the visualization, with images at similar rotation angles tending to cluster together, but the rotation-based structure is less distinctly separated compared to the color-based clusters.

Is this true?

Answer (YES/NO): NO